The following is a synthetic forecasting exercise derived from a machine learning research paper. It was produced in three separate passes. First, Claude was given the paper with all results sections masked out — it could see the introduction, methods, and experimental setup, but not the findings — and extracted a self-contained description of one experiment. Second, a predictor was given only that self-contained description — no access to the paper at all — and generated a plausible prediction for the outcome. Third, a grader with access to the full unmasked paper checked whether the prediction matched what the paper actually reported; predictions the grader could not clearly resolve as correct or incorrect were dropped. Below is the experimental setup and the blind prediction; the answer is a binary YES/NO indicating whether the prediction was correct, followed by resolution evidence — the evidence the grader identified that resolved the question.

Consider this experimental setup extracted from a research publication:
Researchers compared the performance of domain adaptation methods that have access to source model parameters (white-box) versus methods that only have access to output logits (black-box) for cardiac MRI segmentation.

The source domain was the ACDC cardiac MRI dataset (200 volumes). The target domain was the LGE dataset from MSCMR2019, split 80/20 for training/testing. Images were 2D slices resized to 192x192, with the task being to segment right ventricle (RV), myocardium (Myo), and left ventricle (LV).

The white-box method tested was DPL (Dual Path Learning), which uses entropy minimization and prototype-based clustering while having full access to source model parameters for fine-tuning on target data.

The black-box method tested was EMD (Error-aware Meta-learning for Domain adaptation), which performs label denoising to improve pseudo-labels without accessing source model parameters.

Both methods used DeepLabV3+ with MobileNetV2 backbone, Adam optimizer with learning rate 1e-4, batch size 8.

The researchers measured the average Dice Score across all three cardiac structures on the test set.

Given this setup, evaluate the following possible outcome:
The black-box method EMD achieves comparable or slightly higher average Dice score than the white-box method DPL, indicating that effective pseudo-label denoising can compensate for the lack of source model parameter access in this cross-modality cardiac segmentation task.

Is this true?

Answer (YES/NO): NO